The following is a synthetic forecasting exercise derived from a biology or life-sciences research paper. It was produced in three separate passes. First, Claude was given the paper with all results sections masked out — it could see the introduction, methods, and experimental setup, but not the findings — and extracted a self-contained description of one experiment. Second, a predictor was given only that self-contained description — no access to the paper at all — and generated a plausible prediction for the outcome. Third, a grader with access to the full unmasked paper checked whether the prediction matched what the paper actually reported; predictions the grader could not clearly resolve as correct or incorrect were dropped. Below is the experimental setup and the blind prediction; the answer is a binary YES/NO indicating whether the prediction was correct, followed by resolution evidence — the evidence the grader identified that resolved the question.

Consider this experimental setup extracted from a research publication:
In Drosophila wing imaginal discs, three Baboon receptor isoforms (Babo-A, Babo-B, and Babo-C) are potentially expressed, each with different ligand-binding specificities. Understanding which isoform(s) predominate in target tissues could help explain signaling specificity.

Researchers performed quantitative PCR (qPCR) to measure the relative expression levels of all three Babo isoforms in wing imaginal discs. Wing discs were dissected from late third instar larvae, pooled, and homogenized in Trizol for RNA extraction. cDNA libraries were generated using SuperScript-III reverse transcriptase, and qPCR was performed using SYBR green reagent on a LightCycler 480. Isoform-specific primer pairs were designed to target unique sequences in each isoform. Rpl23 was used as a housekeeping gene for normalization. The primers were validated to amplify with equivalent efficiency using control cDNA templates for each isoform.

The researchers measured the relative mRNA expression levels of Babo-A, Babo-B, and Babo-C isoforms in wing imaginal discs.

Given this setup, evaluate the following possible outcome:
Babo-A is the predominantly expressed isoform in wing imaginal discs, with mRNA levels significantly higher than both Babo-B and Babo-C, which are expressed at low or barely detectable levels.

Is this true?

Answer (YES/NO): YES